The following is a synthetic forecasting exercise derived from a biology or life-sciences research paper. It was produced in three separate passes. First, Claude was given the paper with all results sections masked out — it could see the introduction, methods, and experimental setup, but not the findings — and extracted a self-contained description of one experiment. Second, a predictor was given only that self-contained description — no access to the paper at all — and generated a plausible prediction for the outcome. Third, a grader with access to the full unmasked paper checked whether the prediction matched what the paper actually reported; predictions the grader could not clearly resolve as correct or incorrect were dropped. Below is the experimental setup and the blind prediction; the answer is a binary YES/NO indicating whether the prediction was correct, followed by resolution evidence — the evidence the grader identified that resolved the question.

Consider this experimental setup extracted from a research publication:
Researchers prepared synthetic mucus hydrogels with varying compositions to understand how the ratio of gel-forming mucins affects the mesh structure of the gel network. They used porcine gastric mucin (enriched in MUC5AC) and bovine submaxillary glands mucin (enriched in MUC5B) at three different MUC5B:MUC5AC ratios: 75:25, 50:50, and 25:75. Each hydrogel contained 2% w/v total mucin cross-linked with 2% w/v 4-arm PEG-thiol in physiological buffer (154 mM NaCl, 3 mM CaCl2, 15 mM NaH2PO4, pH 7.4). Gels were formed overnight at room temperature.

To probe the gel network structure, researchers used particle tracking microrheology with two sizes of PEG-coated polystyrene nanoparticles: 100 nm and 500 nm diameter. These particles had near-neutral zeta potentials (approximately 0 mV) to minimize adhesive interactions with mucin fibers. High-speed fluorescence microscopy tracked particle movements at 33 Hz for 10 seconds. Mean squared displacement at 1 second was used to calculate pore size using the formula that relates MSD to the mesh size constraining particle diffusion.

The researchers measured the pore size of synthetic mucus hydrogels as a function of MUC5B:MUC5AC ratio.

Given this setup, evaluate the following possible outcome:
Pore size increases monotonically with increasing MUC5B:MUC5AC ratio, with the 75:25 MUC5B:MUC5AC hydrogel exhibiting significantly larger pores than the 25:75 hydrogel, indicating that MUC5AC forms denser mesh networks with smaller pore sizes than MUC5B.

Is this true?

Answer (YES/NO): YES